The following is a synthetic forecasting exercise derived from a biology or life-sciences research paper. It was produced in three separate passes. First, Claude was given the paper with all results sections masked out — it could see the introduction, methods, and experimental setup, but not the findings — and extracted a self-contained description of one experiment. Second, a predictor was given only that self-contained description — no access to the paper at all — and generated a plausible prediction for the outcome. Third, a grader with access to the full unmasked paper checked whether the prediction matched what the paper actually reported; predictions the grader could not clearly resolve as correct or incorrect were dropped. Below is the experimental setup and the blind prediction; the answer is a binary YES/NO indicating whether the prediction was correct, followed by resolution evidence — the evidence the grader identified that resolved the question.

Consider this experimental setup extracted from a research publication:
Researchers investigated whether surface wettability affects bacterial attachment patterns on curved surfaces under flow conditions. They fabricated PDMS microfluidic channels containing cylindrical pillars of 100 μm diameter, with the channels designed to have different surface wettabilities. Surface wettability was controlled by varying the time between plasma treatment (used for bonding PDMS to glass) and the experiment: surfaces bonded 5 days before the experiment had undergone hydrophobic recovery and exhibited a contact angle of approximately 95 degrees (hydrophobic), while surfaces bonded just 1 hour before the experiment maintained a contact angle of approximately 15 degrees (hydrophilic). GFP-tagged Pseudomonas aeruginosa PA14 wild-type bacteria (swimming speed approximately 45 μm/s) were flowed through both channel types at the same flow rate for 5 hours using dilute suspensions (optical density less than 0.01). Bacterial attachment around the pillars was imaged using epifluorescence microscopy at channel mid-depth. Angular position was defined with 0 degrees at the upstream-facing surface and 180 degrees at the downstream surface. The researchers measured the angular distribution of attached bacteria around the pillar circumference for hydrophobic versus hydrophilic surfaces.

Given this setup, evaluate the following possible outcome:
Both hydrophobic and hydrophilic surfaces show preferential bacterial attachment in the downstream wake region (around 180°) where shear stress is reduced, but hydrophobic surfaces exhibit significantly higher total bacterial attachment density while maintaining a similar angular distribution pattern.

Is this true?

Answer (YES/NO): YES